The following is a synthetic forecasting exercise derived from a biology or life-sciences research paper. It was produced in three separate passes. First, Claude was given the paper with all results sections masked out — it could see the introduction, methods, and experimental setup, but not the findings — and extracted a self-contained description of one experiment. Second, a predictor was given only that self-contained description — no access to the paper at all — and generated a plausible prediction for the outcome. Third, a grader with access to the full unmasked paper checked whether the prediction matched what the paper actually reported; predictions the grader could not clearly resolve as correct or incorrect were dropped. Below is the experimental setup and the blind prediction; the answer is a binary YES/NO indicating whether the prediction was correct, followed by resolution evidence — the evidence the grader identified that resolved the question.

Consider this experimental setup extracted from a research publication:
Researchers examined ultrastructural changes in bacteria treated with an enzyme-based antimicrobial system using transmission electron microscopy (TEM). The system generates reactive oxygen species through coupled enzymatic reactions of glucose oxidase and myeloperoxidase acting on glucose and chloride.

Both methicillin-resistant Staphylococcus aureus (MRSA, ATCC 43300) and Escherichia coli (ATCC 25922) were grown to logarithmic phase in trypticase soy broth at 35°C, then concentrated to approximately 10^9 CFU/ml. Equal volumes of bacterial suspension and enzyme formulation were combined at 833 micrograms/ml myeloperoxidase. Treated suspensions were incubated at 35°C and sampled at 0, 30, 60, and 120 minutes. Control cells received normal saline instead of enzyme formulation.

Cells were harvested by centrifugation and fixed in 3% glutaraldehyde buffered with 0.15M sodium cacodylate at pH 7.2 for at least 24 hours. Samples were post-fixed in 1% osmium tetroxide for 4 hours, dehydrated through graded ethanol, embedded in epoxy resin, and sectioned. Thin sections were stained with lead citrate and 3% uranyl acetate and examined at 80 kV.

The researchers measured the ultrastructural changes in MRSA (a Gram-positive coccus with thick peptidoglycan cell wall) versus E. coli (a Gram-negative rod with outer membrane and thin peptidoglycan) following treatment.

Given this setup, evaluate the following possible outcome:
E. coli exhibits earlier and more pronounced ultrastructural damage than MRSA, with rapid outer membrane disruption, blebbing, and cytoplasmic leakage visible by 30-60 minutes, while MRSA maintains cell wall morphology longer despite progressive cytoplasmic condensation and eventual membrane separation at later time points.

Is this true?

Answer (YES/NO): NO